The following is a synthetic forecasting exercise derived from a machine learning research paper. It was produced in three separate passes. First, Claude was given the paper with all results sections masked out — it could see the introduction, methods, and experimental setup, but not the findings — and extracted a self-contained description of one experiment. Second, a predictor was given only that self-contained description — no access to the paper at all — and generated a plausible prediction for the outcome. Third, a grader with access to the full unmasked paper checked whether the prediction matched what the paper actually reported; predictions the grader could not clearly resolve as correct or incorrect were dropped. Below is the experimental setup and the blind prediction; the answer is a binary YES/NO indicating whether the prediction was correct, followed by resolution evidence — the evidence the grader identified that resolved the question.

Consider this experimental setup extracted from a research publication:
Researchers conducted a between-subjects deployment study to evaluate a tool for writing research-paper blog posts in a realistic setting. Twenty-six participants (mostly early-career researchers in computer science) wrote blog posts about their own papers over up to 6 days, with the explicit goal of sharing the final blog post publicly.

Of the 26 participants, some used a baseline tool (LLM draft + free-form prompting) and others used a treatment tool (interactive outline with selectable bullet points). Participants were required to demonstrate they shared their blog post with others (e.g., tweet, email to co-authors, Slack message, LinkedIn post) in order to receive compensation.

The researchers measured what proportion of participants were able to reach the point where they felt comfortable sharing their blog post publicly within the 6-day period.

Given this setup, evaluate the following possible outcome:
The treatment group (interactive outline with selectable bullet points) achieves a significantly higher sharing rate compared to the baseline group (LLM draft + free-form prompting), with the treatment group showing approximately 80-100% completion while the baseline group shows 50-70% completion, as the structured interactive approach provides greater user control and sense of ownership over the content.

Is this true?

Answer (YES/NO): NO